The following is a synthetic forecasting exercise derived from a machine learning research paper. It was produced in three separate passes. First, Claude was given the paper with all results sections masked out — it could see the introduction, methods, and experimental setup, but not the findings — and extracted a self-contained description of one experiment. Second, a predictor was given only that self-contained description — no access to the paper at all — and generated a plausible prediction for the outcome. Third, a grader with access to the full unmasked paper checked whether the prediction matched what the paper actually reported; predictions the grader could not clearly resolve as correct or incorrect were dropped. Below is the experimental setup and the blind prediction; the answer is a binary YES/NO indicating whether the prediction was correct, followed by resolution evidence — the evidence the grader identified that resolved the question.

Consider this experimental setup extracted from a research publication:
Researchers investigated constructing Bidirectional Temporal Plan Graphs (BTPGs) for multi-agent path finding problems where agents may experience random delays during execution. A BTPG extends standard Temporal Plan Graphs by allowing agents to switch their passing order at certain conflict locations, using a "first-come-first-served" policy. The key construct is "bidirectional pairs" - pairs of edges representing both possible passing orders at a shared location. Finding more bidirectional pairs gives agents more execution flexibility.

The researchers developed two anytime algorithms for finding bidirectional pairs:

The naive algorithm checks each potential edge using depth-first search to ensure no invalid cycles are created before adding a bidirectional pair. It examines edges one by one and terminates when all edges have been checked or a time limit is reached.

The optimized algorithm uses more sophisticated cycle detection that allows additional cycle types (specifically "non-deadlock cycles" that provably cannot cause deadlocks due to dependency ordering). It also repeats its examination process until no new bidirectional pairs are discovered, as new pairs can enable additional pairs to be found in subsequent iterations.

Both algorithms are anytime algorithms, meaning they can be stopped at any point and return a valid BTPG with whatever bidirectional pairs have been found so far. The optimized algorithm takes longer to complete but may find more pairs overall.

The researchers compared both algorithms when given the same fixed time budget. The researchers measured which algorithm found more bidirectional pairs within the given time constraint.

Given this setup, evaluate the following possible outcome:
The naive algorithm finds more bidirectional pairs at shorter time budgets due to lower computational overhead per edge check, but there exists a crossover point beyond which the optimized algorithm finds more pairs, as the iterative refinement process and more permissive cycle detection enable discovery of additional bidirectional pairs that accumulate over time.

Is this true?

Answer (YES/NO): NO